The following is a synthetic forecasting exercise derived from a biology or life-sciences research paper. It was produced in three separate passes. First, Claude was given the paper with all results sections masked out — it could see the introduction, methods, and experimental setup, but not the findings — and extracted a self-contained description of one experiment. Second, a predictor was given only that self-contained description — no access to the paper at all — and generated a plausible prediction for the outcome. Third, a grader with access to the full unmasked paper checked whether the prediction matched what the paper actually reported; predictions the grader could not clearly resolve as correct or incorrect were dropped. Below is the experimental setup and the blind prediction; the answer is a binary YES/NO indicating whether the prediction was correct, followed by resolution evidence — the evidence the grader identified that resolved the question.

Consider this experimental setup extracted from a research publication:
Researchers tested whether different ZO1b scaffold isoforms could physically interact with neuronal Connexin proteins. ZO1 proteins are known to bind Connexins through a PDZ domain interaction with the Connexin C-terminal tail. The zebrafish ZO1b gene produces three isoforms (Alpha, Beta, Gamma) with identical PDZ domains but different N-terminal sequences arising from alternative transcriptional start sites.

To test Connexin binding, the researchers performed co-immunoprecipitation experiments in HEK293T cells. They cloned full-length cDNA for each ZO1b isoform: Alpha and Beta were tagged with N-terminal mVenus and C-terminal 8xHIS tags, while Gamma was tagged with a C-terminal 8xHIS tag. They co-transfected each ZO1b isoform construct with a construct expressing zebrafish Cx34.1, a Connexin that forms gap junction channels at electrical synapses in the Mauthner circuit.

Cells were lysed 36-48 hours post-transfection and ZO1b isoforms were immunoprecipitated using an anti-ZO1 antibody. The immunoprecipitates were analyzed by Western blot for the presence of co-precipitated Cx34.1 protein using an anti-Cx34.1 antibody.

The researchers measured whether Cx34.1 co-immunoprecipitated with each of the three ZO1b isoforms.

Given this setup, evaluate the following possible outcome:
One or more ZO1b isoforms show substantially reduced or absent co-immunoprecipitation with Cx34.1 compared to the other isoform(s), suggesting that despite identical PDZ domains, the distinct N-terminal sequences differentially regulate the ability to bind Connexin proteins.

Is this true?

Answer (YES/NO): NO